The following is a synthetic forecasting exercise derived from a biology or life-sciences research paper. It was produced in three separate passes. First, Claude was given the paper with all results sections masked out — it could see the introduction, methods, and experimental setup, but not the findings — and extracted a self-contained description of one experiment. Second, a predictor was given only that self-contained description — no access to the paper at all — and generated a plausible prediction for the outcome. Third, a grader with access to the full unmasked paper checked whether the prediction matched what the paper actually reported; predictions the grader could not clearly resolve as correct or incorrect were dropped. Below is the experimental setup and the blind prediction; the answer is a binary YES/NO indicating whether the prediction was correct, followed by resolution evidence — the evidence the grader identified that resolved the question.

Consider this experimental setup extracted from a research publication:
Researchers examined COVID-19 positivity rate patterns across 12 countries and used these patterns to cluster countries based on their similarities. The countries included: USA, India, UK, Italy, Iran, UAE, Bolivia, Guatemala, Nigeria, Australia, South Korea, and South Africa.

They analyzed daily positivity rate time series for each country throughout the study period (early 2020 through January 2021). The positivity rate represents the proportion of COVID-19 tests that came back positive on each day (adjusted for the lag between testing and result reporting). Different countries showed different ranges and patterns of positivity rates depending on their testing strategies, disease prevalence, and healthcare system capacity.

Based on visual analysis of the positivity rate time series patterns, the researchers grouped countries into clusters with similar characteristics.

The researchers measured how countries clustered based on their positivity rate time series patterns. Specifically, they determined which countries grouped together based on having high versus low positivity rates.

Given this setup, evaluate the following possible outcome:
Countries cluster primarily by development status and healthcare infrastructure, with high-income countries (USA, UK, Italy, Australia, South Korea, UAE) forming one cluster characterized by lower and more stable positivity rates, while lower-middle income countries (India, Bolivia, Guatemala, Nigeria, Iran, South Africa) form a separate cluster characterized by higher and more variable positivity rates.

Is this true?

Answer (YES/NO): NO